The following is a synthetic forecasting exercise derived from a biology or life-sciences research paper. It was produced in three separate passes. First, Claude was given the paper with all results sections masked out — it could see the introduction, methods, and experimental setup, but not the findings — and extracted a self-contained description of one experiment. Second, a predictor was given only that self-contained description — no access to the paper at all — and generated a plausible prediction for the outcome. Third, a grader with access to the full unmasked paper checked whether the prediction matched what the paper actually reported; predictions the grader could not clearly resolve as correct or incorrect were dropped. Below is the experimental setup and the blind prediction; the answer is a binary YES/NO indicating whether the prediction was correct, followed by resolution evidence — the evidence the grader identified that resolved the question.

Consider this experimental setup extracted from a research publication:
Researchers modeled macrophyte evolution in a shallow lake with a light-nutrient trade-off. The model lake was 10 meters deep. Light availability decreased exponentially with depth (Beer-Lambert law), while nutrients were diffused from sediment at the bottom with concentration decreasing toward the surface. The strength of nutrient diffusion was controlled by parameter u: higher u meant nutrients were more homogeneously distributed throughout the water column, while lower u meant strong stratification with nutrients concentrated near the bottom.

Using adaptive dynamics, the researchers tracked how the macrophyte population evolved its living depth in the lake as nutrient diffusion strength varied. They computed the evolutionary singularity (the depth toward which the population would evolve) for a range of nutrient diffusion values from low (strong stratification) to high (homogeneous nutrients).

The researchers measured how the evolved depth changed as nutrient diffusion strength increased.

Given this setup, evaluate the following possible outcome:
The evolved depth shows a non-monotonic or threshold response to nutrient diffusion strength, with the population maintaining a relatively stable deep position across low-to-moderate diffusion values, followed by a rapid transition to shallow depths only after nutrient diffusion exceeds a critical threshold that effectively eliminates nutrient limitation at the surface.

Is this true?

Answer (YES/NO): NO